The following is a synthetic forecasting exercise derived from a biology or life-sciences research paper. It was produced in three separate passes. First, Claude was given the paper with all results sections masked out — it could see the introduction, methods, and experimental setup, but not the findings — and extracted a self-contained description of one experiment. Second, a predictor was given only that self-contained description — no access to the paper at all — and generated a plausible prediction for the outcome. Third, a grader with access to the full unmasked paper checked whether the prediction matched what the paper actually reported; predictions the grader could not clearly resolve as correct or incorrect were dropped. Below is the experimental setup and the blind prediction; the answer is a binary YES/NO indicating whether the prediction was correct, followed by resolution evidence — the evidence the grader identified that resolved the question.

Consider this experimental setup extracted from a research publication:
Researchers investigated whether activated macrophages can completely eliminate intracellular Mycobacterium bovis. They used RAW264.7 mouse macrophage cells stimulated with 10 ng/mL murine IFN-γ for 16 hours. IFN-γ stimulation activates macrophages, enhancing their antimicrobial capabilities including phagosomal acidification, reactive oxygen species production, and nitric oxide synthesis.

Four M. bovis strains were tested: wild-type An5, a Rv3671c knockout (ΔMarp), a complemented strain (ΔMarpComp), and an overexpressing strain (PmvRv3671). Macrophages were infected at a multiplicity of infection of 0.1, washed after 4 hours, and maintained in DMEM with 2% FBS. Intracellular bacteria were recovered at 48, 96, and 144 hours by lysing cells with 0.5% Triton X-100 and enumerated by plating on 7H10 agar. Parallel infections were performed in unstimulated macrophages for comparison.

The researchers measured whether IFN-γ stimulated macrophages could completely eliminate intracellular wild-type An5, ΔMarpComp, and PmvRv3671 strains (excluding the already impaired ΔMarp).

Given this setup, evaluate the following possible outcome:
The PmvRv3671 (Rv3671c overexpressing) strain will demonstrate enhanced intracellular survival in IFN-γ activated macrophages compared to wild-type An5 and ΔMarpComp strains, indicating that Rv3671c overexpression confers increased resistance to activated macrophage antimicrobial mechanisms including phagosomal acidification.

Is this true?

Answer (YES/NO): NO